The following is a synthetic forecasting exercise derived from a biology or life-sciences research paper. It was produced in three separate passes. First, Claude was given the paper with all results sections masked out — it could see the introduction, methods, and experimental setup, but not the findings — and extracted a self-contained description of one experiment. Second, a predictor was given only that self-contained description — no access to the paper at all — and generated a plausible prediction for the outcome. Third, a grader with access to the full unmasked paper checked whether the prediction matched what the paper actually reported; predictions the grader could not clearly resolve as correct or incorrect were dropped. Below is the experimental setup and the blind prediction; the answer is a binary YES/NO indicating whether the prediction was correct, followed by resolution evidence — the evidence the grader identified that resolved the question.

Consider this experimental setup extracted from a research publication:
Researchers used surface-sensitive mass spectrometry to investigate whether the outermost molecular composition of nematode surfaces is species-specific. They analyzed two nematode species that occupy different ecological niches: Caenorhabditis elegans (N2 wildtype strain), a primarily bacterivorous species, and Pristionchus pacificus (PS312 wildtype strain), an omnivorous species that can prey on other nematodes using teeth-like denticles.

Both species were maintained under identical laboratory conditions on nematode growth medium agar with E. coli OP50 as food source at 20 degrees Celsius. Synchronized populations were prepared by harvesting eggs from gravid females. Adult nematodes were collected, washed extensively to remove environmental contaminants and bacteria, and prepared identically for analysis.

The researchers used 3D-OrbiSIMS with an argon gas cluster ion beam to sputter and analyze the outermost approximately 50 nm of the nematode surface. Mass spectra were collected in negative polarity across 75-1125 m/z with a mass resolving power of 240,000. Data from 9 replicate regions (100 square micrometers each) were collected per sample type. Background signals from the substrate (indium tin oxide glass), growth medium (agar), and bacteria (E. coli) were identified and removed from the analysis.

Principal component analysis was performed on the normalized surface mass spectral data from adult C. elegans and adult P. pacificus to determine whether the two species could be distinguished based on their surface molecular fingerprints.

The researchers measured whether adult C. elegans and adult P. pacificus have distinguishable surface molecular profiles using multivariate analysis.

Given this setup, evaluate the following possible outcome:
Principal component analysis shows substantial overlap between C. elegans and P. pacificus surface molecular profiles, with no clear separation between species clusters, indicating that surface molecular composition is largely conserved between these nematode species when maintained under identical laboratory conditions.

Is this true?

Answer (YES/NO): NO